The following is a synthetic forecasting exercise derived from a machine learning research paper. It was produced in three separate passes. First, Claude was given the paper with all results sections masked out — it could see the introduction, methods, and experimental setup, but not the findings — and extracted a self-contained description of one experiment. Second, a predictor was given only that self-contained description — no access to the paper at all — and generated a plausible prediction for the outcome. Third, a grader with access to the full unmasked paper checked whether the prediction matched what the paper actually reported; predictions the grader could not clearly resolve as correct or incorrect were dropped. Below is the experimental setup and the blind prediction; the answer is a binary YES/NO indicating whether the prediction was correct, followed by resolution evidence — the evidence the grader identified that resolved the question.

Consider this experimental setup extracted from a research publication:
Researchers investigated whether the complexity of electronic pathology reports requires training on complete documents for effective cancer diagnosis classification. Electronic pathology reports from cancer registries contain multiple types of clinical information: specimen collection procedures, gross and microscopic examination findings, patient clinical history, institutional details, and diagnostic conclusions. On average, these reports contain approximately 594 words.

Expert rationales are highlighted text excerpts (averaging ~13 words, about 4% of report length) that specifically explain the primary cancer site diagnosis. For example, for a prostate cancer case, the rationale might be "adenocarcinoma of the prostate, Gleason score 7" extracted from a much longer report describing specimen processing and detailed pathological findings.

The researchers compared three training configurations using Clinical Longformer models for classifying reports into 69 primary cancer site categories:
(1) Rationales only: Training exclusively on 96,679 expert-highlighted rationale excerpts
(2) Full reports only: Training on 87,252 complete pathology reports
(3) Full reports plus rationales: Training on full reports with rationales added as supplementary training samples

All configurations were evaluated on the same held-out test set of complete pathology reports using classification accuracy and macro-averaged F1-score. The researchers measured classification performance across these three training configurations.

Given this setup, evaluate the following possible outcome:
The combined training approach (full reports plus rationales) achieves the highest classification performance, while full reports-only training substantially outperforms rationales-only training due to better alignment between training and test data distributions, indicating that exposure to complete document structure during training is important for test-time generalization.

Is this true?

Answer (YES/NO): YES